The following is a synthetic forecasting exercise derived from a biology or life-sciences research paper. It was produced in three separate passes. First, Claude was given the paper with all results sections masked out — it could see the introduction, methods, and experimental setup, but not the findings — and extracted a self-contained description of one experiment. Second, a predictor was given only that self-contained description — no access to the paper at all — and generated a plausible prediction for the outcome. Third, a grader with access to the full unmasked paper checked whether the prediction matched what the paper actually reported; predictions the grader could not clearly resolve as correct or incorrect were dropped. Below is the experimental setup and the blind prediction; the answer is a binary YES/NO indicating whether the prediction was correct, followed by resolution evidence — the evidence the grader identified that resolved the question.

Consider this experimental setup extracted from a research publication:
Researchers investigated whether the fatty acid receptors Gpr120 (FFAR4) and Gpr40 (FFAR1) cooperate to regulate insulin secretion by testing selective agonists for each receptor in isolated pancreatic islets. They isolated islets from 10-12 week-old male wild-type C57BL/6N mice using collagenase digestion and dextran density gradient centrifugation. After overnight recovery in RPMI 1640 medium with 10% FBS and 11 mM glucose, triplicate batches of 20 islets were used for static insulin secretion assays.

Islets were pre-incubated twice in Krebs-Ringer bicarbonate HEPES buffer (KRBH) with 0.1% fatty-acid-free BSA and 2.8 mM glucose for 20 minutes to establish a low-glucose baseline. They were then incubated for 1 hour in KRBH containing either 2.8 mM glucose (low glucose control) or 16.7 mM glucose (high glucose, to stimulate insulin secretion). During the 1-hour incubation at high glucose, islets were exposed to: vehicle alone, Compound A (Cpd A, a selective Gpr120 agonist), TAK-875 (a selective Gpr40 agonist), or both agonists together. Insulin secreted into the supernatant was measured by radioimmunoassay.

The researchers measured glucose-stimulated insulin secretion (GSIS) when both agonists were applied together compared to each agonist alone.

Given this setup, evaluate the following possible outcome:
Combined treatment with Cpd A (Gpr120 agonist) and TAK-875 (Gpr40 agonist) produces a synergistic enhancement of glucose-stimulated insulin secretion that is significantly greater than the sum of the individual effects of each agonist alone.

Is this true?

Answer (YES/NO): NO